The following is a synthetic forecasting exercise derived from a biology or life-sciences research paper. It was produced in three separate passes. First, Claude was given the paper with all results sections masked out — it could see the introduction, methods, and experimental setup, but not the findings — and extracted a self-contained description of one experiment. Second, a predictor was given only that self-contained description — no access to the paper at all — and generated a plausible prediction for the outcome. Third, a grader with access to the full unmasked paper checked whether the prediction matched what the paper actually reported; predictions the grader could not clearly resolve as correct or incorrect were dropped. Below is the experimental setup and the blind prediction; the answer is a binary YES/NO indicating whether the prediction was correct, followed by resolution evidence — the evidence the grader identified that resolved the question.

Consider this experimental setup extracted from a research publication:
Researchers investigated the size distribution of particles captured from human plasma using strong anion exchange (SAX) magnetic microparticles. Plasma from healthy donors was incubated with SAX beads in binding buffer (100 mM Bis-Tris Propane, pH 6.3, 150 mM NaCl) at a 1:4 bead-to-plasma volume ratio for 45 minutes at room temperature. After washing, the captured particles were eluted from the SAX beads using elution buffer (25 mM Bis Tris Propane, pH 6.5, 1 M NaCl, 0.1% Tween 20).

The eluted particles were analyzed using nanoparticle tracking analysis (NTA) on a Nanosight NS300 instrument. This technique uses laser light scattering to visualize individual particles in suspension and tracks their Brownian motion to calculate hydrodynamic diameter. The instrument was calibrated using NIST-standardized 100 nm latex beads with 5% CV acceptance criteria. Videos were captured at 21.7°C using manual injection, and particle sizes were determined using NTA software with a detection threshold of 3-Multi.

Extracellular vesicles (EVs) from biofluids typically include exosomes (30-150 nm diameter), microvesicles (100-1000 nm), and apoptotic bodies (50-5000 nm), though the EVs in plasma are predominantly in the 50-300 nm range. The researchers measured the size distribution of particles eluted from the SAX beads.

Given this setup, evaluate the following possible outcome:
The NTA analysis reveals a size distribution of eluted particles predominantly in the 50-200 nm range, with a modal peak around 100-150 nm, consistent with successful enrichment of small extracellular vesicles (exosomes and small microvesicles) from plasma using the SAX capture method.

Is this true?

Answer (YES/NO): NO